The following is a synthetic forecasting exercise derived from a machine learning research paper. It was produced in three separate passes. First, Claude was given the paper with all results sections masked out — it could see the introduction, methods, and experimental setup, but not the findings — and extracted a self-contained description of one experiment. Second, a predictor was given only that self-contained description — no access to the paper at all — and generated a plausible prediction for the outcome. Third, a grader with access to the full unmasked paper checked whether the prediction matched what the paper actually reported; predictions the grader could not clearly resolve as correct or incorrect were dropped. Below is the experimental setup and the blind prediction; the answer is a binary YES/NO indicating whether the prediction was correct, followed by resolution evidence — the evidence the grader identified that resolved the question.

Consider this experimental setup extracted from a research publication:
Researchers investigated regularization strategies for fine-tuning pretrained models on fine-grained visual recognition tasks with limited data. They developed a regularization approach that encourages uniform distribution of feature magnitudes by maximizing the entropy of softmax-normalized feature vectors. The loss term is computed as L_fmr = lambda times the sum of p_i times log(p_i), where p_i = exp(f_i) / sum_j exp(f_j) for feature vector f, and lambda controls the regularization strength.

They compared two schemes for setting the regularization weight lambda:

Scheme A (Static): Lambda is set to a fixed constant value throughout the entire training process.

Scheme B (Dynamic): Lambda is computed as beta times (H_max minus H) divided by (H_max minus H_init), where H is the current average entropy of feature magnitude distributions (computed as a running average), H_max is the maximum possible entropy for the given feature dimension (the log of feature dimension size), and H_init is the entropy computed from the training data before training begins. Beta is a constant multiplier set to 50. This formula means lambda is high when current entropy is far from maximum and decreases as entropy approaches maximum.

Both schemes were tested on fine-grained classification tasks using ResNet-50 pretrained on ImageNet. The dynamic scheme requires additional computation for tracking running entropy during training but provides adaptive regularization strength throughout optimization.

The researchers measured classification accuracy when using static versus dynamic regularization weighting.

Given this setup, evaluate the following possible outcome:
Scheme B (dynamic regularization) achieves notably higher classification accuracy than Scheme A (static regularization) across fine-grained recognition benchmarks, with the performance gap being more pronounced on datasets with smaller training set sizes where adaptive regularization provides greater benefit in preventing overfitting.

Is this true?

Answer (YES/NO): NO